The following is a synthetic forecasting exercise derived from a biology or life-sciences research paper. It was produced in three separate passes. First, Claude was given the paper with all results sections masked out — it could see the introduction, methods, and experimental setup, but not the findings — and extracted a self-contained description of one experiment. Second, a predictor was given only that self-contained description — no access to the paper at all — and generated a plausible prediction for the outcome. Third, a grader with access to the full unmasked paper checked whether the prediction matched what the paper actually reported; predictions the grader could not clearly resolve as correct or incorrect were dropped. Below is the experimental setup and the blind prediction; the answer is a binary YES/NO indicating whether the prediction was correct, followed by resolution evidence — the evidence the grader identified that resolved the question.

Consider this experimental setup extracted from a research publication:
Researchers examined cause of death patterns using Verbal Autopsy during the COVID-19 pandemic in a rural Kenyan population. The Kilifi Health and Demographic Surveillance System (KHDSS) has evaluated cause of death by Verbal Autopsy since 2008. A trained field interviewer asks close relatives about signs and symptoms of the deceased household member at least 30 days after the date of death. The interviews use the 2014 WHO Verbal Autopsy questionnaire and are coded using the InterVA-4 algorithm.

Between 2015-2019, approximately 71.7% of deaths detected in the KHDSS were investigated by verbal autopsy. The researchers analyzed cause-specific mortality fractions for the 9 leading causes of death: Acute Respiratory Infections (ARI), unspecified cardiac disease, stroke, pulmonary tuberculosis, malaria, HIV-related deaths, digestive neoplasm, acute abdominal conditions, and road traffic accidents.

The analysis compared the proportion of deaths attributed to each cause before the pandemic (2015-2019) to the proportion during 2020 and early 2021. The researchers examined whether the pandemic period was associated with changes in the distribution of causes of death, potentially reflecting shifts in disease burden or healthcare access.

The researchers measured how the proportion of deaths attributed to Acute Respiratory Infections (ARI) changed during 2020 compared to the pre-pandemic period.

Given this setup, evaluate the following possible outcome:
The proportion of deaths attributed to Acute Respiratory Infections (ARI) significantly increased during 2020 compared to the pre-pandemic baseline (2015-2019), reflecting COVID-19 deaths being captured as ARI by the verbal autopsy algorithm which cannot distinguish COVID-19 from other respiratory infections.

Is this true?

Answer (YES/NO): NO